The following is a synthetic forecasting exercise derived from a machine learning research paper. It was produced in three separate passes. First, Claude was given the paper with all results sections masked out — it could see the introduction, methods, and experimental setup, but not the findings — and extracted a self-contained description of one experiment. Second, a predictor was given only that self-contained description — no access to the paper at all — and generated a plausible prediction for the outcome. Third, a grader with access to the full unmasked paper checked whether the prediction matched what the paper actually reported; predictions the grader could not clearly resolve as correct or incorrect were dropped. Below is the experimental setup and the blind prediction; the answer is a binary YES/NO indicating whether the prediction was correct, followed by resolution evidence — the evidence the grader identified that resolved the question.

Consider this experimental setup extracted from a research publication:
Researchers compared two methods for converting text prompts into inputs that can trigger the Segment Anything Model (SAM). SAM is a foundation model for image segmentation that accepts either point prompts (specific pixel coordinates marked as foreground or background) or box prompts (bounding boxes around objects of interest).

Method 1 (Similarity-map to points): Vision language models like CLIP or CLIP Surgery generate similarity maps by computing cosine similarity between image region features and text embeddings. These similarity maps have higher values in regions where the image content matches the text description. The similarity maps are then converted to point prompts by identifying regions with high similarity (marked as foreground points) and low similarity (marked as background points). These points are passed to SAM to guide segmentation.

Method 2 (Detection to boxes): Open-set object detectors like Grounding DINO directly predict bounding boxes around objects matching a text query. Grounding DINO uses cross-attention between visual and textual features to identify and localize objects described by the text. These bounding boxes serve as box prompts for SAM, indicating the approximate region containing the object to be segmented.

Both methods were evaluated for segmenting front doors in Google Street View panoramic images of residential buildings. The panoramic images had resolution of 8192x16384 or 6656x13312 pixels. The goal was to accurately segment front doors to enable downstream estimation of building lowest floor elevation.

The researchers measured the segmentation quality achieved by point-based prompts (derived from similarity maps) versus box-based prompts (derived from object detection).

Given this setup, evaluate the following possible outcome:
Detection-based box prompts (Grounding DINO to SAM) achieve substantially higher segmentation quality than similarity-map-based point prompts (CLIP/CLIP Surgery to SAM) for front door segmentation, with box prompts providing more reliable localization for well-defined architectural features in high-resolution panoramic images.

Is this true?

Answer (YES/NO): YES